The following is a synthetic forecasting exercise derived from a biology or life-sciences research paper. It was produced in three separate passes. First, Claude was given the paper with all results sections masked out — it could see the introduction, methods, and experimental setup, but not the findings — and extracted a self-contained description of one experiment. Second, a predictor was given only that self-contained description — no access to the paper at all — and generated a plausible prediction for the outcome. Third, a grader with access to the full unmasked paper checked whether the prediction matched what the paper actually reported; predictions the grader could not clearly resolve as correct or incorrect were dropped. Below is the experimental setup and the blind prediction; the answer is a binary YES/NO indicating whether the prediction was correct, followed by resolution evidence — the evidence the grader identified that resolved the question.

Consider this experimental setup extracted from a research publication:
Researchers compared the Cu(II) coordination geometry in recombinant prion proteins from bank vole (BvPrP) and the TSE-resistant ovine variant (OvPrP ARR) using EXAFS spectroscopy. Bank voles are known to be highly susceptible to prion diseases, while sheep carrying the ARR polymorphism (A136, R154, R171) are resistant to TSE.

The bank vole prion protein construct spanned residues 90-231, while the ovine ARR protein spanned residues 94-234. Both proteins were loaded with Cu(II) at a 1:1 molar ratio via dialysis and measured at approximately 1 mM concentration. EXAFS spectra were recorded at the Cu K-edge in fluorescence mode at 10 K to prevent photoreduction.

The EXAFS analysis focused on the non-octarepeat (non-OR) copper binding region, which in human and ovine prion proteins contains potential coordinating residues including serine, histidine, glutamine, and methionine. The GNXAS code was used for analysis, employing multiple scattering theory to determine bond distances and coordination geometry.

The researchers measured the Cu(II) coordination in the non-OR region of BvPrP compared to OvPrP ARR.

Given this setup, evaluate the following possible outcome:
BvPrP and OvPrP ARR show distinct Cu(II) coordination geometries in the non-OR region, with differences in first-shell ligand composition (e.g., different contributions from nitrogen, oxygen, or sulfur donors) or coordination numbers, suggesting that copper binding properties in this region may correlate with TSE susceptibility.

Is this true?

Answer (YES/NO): YES